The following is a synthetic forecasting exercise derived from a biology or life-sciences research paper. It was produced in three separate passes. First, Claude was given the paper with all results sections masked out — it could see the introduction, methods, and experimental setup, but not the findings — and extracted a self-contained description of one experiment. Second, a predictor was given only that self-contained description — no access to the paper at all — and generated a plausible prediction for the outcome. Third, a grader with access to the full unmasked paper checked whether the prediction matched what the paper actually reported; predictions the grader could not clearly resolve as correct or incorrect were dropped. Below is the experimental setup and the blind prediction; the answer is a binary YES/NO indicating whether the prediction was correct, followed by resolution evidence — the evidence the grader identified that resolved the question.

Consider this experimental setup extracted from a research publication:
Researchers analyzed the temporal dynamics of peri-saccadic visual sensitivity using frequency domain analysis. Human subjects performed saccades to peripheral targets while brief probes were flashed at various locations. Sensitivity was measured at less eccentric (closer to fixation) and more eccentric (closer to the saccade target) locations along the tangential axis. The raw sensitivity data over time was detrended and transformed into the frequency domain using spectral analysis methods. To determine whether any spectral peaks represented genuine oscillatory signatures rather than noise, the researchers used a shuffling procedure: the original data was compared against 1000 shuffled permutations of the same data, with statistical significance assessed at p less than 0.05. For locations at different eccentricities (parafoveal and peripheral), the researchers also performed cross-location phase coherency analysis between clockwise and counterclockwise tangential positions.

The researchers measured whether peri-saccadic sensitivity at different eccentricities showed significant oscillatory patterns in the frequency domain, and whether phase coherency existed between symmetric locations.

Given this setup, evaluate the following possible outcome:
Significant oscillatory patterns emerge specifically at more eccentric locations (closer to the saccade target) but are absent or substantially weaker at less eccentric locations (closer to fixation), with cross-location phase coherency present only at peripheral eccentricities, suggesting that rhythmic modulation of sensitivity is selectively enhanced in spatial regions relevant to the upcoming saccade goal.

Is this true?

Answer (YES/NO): NO